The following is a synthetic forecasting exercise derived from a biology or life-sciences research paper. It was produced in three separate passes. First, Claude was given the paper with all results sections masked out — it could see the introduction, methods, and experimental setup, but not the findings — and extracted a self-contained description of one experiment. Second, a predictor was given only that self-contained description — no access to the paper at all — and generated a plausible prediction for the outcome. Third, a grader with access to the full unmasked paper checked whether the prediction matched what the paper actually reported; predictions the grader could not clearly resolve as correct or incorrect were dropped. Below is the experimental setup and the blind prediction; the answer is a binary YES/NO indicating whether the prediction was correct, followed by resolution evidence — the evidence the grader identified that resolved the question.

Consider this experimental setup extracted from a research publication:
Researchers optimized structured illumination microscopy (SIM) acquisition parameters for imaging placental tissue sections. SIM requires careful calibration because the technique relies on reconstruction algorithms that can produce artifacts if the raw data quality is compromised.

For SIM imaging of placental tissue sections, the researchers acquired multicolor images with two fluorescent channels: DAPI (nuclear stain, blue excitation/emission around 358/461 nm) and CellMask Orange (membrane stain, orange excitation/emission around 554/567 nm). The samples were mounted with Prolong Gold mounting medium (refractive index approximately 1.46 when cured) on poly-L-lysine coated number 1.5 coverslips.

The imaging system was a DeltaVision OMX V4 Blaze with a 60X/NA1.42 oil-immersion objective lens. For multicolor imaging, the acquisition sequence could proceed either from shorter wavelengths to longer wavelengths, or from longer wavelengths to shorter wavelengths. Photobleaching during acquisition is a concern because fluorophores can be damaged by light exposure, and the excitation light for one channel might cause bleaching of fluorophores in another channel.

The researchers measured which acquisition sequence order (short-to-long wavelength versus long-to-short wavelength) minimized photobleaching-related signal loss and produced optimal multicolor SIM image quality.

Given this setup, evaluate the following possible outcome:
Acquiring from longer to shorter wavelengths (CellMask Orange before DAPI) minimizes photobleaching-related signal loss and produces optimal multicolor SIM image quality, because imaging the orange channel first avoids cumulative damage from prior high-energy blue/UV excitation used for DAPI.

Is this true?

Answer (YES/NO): YES